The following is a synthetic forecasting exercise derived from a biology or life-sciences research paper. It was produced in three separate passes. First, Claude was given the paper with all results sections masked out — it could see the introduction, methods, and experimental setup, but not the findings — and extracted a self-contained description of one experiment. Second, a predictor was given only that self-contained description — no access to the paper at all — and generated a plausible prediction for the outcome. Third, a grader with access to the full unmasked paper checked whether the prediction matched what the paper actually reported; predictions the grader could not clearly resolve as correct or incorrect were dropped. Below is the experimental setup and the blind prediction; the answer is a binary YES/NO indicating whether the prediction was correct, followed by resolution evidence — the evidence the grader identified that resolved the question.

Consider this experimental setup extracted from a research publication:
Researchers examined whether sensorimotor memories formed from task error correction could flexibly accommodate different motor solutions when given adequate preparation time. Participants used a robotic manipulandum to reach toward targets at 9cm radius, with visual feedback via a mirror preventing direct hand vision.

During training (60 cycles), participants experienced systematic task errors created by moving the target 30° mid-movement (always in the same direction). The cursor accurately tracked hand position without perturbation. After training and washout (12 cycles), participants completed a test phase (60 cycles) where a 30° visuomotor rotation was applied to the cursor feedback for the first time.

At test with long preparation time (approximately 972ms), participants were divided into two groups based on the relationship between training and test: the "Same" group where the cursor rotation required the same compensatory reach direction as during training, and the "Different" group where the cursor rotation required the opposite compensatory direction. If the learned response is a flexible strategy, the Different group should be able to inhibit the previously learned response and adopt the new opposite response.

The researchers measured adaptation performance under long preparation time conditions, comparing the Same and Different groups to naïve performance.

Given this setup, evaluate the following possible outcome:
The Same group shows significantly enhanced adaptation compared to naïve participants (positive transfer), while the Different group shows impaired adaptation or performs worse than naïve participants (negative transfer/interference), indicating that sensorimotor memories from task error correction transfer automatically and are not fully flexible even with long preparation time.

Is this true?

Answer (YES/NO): NO